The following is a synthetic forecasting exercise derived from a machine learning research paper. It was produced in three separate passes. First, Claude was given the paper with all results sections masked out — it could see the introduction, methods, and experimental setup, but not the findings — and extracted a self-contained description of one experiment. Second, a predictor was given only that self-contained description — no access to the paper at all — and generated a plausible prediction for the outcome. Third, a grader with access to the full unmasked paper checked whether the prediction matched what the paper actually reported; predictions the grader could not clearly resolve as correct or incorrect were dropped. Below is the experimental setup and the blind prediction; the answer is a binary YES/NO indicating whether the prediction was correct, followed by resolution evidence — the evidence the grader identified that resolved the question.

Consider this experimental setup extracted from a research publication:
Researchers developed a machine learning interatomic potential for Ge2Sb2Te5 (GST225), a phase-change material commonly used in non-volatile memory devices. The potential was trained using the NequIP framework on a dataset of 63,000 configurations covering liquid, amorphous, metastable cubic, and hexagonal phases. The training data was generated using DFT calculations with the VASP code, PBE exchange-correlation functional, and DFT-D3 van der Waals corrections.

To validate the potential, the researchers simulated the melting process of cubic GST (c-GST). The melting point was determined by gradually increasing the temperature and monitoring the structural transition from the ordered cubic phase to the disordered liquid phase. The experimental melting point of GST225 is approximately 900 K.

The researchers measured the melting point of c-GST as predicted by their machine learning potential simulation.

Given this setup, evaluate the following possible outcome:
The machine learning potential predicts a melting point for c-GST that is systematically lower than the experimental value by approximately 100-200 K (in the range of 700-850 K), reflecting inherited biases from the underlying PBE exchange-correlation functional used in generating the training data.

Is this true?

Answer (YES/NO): NO